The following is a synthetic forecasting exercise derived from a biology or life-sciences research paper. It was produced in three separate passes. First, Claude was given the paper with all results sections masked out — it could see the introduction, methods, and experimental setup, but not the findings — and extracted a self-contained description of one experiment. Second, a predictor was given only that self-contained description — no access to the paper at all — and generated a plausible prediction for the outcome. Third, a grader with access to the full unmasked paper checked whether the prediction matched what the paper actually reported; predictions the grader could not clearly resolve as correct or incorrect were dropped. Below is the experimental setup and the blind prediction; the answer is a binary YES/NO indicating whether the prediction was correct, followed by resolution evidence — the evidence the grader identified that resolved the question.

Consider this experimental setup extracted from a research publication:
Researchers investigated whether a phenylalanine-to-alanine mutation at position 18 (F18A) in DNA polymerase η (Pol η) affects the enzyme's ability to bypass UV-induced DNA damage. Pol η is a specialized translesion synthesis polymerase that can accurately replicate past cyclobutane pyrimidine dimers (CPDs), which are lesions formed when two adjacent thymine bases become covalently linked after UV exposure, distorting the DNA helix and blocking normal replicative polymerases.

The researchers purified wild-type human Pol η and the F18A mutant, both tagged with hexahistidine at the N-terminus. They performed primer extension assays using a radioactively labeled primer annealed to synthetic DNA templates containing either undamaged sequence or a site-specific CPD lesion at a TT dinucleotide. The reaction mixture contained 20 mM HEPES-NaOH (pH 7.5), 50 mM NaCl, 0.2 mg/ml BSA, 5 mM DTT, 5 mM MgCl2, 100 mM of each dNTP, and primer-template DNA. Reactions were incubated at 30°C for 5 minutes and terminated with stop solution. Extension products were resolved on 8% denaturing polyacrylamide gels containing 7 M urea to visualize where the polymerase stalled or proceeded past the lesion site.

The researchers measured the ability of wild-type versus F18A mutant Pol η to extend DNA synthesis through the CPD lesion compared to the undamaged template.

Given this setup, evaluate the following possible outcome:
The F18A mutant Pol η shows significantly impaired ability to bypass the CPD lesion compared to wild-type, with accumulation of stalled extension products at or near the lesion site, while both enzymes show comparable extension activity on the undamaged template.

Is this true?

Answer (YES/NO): NO